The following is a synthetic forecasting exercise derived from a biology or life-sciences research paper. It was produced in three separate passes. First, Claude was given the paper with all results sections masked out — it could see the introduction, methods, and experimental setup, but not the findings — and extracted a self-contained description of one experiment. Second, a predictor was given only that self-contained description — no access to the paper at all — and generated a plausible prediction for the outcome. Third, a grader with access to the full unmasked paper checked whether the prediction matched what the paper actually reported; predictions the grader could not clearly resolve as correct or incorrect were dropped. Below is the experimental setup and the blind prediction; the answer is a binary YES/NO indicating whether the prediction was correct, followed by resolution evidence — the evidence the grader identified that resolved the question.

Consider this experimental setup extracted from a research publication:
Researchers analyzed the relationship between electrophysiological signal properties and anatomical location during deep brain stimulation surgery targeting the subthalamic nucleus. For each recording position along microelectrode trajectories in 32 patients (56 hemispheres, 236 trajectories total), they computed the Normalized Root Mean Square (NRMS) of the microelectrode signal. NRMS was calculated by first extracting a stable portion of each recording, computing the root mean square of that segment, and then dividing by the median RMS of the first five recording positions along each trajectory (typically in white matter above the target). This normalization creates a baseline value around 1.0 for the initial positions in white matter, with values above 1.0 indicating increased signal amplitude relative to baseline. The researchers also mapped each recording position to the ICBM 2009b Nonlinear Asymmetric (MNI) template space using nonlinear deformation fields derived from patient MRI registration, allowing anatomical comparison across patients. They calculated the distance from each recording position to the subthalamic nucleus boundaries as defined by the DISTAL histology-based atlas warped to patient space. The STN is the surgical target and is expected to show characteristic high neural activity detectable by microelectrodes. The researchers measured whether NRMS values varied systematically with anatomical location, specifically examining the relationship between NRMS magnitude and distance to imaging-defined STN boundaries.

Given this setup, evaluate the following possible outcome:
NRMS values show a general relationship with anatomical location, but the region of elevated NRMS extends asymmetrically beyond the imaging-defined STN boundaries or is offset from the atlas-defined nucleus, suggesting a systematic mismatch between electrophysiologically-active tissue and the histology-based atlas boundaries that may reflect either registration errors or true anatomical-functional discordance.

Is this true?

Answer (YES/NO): NO